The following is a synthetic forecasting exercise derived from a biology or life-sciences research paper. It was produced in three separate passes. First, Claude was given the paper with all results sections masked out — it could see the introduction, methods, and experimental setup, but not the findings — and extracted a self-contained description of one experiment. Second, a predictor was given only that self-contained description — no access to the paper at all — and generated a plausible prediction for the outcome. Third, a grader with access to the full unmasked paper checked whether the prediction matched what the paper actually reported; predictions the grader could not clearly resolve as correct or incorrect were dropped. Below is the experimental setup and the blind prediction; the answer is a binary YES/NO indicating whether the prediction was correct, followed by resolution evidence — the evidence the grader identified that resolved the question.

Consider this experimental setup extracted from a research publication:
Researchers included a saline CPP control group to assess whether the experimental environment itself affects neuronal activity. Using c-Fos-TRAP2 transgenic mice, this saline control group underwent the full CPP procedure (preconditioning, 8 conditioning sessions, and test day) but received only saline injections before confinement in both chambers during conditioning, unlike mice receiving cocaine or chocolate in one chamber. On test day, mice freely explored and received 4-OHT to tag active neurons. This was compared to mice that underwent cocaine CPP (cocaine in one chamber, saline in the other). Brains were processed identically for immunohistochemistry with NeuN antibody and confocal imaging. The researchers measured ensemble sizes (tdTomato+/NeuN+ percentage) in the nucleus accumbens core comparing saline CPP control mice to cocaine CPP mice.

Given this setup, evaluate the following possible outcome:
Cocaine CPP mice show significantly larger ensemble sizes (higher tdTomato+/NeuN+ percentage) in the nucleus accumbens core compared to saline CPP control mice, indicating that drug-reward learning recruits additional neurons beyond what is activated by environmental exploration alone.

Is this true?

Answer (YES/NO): NO